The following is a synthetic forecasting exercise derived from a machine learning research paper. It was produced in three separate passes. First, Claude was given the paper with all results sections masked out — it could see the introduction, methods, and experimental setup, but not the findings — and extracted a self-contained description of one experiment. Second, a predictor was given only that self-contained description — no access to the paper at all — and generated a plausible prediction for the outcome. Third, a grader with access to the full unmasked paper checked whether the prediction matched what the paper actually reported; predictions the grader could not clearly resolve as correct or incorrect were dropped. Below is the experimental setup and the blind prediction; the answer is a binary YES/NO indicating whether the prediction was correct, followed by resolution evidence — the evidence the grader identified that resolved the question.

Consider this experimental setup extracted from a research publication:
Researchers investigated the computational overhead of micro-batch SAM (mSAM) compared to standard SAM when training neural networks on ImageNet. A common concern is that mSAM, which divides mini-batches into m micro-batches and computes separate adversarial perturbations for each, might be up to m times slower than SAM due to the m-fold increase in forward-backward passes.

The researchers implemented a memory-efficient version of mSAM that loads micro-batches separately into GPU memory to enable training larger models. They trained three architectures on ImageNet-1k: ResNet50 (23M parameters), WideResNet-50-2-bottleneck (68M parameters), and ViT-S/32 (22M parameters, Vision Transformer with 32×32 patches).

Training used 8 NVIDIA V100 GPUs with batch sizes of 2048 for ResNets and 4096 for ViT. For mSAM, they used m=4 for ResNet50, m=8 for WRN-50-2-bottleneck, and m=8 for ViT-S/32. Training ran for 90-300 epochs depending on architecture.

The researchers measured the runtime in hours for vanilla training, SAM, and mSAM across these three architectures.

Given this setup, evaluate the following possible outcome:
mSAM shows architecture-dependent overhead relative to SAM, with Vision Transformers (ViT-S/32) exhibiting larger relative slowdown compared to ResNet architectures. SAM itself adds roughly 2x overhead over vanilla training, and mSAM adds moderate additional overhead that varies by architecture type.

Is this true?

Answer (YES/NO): NO